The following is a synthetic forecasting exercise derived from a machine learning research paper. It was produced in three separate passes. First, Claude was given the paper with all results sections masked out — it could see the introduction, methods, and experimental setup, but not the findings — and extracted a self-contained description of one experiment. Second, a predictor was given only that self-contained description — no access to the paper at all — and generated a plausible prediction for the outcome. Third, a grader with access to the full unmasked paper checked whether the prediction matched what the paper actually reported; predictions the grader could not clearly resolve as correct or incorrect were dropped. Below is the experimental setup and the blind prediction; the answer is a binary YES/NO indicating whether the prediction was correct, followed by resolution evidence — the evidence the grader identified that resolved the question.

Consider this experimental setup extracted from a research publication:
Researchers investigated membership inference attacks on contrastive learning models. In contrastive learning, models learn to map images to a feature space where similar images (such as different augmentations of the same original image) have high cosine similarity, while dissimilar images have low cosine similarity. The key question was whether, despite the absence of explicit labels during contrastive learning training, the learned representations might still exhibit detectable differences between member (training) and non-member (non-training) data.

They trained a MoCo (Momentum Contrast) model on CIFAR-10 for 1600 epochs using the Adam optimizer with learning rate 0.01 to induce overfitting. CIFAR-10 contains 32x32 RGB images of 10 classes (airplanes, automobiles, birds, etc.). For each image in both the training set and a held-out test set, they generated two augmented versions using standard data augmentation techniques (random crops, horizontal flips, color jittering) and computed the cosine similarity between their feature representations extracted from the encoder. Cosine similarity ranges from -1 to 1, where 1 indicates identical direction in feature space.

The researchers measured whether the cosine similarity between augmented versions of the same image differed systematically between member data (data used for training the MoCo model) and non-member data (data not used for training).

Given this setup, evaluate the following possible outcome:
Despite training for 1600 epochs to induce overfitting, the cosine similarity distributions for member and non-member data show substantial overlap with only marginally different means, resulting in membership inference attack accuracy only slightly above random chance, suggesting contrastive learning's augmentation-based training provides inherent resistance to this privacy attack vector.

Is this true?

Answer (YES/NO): NO